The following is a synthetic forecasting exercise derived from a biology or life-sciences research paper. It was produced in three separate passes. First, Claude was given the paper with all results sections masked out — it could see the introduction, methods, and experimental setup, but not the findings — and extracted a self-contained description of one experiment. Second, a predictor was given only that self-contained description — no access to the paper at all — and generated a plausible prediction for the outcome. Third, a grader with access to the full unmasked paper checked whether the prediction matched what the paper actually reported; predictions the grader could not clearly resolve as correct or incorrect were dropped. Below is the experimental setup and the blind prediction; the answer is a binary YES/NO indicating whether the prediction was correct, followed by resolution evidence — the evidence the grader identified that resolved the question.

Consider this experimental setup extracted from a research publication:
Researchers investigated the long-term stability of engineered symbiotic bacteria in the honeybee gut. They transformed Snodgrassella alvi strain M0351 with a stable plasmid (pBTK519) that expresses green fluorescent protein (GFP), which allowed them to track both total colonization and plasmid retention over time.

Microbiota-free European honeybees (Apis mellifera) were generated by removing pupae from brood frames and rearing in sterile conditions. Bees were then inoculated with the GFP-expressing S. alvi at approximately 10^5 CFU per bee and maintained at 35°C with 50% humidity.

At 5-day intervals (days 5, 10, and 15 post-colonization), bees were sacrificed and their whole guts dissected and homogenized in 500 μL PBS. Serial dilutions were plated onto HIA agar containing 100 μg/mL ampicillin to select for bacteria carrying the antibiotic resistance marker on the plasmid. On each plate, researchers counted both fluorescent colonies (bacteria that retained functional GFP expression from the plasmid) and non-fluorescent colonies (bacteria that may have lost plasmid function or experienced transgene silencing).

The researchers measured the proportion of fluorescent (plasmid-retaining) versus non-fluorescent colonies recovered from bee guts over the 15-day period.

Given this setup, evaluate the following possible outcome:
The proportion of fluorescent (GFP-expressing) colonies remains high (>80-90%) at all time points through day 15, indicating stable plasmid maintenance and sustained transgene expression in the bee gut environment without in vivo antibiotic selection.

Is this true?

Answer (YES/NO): NO